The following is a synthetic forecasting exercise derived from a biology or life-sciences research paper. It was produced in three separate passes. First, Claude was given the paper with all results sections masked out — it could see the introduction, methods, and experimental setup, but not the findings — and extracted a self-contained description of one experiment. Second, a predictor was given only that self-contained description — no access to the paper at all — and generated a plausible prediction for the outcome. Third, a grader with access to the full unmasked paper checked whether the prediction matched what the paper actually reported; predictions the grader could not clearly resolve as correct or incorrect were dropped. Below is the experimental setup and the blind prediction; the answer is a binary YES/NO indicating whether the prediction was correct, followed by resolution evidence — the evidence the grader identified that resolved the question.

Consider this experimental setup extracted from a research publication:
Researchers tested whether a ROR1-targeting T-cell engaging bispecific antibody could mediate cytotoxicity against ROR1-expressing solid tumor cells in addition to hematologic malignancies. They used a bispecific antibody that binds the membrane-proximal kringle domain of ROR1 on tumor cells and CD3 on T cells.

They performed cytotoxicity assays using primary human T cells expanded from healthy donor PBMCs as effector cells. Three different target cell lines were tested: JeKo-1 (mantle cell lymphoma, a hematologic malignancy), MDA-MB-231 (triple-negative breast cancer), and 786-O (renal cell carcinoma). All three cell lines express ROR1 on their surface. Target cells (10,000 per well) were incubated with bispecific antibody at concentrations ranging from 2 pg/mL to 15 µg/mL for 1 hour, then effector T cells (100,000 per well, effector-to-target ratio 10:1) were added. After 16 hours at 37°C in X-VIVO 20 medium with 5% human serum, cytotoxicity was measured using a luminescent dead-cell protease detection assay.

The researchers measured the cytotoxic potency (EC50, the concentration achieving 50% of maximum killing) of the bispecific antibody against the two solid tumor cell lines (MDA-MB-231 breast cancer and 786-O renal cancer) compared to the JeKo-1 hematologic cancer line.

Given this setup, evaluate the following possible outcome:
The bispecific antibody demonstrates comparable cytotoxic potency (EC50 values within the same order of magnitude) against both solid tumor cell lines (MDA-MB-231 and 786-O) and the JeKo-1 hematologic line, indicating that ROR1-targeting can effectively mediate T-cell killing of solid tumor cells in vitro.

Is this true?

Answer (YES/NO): YES